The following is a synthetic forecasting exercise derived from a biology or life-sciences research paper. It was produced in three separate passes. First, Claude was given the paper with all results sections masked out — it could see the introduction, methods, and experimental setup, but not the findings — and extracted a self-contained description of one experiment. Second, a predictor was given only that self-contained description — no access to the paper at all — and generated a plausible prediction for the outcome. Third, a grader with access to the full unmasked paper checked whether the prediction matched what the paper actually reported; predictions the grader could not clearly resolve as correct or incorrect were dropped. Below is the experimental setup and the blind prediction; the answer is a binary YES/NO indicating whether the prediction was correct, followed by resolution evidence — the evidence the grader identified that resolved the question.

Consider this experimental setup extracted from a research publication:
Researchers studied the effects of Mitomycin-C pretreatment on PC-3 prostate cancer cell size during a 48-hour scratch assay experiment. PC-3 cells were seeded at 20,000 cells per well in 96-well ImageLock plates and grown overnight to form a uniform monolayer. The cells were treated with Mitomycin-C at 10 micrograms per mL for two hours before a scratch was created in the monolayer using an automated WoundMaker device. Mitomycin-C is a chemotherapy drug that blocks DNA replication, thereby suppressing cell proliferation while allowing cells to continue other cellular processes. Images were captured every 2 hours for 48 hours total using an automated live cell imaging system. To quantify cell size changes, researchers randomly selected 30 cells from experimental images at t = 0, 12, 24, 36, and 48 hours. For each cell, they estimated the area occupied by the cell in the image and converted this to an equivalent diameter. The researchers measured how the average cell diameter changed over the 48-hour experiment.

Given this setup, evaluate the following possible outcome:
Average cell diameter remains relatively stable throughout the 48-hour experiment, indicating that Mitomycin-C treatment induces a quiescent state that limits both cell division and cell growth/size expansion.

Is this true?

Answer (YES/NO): NO